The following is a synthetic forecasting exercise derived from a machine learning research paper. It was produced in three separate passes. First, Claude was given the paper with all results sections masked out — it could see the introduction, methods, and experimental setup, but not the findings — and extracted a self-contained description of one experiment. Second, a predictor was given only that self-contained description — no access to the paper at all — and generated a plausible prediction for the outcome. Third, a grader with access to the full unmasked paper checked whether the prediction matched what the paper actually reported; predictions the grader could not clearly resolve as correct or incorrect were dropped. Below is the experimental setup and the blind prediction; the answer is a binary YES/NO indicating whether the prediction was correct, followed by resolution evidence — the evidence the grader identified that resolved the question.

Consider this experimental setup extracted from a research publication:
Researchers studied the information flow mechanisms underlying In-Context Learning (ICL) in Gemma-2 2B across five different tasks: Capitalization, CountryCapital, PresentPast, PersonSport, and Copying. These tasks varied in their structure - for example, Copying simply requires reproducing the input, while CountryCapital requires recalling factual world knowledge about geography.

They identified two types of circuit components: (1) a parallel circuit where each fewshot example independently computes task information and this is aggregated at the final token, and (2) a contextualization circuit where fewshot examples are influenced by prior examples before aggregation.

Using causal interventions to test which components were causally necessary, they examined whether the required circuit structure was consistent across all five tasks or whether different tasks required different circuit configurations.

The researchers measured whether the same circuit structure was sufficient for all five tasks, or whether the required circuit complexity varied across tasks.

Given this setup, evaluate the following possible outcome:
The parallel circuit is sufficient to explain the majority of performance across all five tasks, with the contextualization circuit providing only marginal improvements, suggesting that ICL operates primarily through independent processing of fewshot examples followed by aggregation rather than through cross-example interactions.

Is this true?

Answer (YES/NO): NO